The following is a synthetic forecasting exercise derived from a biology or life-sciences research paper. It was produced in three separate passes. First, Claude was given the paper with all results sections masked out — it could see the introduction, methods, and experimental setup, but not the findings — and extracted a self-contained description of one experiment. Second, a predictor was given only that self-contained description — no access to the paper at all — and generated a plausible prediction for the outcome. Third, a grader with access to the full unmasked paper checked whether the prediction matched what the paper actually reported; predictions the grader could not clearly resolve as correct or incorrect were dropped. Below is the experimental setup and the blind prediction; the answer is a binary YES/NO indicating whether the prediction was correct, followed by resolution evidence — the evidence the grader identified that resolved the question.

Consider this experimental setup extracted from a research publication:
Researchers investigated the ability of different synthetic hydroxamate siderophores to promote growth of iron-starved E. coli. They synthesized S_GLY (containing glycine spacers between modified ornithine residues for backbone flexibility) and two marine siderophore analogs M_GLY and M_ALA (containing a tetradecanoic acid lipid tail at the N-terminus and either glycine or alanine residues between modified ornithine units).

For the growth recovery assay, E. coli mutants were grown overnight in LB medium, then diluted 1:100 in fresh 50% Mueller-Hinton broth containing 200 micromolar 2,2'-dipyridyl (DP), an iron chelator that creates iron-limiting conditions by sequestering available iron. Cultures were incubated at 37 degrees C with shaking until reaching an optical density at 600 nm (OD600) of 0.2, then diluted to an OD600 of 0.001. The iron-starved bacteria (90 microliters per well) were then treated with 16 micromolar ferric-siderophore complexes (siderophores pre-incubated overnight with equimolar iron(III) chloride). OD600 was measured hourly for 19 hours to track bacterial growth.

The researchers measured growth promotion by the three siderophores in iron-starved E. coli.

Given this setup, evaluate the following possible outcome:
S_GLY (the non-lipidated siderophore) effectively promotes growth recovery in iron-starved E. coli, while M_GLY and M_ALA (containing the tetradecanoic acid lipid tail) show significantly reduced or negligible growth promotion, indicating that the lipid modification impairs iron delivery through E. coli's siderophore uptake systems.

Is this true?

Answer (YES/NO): NO